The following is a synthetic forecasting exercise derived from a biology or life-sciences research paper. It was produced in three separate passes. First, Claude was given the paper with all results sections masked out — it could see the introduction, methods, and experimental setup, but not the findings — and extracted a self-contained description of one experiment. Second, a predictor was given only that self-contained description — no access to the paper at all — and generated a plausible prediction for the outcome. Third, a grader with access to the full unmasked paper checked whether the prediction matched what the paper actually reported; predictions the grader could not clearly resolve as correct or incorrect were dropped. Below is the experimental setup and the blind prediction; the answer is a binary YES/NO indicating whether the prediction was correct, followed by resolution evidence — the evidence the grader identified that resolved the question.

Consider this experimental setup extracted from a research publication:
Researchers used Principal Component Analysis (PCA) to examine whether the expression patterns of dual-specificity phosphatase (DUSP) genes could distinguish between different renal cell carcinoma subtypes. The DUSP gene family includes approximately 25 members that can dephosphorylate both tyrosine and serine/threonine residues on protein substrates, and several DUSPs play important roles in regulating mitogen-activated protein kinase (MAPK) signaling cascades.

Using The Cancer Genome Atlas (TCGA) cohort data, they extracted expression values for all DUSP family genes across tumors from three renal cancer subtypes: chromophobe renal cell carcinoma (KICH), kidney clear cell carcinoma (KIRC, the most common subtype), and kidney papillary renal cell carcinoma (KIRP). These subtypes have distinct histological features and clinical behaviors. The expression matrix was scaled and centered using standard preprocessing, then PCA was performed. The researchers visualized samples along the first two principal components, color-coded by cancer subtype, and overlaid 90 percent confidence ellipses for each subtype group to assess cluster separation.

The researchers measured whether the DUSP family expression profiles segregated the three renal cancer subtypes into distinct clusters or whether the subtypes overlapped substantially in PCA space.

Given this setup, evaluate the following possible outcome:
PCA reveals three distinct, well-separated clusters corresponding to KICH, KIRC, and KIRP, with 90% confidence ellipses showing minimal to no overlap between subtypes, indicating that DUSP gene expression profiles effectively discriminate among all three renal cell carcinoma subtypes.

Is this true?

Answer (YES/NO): NO